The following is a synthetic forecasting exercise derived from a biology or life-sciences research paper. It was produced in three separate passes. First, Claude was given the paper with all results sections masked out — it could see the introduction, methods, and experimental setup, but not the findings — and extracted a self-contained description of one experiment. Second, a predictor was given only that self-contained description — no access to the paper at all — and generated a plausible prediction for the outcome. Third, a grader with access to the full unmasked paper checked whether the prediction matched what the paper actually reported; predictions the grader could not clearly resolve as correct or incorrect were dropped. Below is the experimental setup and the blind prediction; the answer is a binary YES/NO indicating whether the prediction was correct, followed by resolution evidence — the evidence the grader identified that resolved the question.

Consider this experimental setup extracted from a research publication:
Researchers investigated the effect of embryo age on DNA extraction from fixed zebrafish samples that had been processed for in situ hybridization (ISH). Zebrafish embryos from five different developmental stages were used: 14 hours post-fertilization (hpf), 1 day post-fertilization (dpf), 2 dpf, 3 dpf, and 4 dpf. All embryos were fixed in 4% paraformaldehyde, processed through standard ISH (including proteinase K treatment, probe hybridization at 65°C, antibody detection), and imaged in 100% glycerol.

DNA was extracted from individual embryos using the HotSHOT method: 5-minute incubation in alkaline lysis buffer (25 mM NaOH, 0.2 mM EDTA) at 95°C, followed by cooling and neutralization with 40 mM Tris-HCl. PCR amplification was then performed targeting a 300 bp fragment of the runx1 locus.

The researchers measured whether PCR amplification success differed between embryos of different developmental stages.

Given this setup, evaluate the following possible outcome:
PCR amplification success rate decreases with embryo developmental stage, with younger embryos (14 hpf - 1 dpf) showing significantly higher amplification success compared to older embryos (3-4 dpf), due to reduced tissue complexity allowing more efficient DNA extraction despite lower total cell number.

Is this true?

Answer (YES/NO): NO